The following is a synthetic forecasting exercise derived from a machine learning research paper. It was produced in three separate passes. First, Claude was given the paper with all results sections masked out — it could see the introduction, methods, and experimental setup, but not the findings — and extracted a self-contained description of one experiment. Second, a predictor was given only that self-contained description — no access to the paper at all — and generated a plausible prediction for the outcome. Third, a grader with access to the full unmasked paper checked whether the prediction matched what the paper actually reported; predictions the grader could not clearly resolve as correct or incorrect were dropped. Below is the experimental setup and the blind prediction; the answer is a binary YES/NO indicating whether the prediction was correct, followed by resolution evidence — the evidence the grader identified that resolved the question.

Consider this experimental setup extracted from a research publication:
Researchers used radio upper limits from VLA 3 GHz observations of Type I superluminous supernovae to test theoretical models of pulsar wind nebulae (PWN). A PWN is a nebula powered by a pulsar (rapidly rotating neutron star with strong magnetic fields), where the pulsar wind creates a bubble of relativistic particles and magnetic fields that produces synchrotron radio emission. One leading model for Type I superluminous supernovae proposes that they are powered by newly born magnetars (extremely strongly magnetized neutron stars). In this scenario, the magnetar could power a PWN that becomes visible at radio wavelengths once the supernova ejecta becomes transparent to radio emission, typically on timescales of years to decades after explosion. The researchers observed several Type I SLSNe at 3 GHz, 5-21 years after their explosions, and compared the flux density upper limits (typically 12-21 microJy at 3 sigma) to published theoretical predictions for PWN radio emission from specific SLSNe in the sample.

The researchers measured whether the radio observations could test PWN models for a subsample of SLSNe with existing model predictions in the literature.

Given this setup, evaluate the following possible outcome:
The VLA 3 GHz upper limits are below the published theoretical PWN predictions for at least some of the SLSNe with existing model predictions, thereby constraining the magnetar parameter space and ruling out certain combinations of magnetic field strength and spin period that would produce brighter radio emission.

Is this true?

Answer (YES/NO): YES